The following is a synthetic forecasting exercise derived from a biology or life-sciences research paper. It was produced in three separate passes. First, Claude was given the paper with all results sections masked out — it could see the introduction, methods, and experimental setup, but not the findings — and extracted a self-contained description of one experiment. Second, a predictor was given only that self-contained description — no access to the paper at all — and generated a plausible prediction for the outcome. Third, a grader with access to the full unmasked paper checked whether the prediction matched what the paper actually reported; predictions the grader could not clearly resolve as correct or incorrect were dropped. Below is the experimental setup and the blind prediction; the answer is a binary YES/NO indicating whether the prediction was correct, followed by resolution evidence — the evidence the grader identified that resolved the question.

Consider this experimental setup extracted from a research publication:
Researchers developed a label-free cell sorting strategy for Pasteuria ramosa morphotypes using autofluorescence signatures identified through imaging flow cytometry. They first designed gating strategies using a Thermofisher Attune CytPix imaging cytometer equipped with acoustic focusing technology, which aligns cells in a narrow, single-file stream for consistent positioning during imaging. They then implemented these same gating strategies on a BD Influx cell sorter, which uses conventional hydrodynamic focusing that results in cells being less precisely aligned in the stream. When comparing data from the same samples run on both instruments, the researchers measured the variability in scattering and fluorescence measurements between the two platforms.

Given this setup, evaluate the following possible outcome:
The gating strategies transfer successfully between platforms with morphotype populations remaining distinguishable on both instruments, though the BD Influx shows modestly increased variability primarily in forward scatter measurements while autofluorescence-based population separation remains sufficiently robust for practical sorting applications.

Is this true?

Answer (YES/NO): NO